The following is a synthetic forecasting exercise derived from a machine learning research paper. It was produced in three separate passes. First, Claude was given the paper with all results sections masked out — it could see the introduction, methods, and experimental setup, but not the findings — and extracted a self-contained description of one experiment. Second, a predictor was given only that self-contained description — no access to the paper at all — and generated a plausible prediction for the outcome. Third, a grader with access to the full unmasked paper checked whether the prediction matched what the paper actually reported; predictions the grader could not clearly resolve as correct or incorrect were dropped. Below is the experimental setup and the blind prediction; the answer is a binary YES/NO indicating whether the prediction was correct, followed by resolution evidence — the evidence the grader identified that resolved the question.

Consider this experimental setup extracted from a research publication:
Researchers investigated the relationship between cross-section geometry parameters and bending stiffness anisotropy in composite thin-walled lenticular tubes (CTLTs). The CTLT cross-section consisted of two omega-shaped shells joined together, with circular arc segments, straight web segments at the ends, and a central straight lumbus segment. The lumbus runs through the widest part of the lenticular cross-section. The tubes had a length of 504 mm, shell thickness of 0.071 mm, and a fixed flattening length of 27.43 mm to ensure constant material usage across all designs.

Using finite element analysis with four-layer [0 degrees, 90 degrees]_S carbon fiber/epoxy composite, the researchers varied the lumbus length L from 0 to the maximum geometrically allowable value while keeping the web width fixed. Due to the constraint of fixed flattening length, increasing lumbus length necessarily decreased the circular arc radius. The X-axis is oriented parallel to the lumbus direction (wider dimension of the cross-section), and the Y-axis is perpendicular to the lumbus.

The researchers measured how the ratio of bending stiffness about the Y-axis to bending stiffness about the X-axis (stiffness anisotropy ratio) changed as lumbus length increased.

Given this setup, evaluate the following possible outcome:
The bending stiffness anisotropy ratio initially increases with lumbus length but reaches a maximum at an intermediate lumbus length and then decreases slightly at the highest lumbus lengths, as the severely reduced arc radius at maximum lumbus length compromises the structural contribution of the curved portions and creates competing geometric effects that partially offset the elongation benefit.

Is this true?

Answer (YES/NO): NO